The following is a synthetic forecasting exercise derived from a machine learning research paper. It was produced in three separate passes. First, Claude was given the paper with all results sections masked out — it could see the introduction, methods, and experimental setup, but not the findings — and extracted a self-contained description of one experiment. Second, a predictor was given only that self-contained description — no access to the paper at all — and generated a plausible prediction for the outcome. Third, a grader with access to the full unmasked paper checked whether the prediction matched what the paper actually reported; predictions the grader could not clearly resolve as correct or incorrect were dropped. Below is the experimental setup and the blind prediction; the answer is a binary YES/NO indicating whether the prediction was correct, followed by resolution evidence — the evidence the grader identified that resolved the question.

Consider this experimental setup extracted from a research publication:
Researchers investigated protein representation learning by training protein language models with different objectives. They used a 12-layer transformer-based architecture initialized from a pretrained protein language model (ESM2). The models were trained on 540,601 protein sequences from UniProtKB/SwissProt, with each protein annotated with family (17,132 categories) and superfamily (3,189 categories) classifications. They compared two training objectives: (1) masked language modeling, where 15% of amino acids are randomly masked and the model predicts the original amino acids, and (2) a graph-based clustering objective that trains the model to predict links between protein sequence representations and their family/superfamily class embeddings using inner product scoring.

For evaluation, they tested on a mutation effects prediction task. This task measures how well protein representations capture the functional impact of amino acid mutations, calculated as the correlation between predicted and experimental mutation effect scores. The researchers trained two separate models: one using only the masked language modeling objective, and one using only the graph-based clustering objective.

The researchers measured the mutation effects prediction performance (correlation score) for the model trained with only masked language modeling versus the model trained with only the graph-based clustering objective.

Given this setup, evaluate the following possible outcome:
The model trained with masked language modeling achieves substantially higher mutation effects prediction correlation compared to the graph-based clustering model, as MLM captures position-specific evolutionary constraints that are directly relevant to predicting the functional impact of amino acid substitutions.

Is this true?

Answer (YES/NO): YES